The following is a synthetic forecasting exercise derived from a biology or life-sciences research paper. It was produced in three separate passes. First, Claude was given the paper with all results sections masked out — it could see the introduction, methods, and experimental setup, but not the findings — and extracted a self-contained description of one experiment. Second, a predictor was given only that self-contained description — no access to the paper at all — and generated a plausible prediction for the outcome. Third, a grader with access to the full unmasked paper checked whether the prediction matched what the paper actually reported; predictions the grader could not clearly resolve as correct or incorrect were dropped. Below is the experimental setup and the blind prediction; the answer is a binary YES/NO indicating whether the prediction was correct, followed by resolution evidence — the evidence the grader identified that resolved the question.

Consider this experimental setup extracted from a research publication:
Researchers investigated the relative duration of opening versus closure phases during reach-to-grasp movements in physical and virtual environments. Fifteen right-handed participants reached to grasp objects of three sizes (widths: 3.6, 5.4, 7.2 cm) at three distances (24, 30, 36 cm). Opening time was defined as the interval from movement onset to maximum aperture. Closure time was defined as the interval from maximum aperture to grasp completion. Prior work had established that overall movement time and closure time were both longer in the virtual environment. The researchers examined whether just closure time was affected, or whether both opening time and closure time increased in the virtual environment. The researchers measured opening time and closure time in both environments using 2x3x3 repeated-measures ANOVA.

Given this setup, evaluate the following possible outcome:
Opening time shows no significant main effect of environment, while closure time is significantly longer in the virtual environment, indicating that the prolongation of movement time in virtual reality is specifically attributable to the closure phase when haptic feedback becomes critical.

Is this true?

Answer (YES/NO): YES